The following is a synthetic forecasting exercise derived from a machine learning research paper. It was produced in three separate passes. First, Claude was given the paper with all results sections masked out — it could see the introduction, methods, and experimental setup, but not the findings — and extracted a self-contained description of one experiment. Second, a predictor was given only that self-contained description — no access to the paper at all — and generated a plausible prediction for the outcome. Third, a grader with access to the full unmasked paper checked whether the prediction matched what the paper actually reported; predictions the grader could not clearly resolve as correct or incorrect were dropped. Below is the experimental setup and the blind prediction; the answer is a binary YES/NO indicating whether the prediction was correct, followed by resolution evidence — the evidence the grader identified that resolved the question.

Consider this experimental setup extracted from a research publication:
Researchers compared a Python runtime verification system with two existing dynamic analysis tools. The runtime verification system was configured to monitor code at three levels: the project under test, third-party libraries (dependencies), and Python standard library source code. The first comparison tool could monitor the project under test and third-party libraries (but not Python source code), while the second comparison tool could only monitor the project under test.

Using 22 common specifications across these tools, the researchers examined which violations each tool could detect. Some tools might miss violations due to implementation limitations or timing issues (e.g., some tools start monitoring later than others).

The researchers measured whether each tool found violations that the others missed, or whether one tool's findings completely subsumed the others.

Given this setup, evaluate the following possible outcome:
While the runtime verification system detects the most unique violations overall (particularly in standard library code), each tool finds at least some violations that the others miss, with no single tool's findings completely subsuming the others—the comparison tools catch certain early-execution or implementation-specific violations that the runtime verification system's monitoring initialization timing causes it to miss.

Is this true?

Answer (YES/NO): YES